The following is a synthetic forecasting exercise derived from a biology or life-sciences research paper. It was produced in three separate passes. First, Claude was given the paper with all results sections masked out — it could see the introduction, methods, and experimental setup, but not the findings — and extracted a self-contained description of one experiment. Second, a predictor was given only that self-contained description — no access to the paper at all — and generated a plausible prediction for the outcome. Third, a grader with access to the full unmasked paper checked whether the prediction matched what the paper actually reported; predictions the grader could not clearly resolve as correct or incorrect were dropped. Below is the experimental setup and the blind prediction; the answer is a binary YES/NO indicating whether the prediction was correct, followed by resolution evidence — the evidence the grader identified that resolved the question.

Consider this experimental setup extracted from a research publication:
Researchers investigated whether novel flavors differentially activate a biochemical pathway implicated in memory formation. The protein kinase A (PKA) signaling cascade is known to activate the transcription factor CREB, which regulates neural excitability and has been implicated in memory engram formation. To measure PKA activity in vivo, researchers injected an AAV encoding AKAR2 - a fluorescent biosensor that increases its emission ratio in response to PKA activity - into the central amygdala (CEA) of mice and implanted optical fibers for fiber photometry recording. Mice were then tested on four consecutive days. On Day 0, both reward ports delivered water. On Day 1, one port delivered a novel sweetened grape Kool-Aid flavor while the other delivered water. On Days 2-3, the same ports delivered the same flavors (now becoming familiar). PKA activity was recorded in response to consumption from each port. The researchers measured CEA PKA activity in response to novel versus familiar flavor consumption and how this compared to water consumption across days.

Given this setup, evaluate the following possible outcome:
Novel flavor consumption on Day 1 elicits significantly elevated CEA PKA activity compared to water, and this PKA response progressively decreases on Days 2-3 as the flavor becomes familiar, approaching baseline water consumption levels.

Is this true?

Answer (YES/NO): YES